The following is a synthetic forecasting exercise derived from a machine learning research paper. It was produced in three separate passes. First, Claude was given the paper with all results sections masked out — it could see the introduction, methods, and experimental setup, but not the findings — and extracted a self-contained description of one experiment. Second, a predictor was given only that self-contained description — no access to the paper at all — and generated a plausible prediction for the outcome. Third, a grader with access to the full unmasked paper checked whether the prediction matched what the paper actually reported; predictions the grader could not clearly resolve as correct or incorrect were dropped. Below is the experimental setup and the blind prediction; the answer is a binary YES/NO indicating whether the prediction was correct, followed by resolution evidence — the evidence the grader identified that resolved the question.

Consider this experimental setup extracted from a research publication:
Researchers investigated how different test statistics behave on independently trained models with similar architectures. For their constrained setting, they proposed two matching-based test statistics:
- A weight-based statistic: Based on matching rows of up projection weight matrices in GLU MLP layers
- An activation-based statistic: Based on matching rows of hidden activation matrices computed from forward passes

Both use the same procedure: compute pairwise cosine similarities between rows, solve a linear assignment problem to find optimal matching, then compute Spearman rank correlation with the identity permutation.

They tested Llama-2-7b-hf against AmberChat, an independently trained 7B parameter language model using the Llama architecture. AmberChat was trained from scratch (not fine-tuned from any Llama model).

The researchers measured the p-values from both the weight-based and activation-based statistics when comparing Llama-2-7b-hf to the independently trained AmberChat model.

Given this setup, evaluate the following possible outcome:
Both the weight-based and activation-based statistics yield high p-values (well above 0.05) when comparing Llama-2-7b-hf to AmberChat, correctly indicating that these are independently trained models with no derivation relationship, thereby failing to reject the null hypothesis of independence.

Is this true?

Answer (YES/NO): YES